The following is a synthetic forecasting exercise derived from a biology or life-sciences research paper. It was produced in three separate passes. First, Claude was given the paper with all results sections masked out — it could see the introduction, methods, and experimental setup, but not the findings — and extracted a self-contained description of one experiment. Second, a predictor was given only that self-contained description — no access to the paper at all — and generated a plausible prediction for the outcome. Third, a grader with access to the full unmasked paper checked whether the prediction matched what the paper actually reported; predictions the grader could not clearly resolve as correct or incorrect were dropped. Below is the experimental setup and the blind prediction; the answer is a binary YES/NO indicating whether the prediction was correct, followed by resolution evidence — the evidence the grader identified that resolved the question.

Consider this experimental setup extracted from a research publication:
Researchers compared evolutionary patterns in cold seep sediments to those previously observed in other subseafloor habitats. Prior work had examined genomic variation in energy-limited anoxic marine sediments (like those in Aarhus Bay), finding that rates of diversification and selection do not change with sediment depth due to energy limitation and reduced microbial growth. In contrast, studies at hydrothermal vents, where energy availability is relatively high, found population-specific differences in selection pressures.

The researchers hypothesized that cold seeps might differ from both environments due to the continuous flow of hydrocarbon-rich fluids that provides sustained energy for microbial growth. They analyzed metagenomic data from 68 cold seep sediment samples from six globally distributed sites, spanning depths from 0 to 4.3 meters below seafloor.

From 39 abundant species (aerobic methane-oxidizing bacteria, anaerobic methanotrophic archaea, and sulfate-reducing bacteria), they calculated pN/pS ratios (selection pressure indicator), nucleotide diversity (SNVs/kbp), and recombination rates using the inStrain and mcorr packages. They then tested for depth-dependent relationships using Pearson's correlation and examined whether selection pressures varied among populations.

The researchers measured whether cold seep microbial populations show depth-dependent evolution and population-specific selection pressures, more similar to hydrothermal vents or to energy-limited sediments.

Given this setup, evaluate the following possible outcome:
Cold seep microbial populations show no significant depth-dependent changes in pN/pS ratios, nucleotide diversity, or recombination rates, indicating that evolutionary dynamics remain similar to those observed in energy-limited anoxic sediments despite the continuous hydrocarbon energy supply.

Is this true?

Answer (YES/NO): NO